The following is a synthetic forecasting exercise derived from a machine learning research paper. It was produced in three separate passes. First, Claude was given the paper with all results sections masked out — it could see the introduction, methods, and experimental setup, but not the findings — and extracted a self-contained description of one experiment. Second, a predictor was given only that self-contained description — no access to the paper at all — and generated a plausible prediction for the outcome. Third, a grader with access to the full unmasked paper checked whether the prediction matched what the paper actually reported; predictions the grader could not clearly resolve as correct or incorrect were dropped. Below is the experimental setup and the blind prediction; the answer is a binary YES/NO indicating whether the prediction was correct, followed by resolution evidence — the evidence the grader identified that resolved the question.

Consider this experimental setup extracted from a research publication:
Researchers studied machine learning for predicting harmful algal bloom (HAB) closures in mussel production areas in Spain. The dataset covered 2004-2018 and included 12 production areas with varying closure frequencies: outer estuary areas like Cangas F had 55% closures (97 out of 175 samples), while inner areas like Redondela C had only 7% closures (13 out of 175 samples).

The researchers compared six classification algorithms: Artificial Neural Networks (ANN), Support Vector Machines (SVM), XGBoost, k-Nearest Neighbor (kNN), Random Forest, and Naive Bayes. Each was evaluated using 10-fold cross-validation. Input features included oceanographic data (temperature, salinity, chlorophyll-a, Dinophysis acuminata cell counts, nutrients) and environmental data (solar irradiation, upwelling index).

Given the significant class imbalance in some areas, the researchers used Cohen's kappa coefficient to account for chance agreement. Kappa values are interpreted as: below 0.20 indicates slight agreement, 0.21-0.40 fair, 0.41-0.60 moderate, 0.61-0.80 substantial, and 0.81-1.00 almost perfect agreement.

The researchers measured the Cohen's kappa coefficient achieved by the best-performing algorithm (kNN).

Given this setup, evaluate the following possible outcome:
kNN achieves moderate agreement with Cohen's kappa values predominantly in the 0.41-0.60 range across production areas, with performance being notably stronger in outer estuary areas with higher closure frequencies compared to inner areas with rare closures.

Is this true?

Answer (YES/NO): NO